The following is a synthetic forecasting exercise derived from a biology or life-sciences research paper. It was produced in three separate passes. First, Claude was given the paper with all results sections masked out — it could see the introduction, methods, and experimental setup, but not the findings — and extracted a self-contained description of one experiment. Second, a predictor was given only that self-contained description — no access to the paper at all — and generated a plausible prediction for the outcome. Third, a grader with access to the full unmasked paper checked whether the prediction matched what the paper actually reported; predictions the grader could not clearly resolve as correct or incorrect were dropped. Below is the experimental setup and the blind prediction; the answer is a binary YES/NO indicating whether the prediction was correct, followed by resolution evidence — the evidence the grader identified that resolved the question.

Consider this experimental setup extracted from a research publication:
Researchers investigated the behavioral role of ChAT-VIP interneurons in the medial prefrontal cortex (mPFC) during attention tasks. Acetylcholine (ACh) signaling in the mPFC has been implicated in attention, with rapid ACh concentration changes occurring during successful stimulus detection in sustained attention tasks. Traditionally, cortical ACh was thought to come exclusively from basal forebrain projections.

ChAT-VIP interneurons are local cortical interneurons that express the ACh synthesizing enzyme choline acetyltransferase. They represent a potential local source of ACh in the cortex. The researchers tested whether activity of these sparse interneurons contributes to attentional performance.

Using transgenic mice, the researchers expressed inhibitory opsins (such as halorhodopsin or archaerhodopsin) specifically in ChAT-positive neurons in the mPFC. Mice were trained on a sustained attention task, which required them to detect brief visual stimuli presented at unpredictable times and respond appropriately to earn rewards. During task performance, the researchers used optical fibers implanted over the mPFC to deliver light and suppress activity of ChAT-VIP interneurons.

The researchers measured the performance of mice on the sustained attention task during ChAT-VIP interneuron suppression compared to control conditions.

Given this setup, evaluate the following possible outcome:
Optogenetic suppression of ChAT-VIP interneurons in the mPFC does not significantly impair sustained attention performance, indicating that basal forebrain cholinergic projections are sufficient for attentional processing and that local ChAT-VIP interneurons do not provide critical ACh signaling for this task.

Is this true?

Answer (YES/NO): NO